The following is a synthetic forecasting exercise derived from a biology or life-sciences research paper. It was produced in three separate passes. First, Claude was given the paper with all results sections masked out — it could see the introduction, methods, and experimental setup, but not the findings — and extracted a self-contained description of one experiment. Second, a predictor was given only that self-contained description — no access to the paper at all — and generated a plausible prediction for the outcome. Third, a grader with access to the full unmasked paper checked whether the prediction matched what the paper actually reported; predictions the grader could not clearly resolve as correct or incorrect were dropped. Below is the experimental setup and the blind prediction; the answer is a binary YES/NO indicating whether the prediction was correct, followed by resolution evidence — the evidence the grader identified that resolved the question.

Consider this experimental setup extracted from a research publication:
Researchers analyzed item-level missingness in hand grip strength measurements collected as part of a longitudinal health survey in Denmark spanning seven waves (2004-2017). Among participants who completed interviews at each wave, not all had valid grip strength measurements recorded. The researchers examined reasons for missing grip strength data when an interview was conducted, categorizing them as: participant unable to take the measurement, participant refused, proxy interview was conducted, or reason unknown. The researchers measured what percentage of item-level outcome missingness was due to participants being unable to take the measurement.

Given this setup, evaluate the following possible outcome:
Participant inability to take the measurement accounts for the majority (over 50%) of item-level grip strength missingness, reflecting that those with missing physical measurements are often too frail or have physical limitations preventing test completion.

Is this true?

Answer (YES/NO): NO